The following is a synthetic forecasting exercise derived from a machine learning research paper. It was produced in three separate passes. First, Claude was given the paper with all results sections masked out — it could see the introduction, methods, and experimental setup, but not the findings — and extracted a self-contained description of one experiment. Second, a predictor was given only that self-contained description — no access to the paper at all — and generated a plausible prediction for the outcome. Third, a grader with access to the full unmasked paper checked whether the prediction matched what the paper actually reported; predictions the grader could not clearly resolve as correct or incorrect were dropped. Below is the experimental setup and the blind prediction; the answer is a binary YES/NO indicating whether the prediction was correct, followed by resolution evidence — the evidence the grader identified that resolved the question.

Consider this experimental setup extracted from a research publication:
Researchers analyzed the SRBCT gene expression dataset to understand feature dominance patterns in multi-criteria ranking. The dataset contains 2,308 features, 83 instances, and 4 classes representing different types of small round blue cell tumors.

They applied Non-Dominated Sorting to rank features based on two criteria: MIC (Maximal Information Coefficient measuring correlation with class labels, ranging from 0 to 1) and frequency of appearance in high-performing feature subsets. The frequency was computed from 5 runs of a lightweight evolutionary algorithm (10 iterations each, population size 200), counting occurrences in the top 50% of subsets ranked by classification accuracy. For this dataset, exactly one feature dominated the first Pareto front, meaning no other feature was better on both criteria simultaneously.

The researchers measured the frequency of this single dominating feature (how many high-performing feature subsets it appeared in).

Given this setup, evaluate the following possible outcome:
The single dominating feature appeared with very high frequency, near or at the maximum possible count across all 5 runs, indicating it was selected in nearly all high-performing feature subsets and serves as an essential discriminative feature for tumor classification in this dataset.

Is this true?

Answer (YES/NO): NO